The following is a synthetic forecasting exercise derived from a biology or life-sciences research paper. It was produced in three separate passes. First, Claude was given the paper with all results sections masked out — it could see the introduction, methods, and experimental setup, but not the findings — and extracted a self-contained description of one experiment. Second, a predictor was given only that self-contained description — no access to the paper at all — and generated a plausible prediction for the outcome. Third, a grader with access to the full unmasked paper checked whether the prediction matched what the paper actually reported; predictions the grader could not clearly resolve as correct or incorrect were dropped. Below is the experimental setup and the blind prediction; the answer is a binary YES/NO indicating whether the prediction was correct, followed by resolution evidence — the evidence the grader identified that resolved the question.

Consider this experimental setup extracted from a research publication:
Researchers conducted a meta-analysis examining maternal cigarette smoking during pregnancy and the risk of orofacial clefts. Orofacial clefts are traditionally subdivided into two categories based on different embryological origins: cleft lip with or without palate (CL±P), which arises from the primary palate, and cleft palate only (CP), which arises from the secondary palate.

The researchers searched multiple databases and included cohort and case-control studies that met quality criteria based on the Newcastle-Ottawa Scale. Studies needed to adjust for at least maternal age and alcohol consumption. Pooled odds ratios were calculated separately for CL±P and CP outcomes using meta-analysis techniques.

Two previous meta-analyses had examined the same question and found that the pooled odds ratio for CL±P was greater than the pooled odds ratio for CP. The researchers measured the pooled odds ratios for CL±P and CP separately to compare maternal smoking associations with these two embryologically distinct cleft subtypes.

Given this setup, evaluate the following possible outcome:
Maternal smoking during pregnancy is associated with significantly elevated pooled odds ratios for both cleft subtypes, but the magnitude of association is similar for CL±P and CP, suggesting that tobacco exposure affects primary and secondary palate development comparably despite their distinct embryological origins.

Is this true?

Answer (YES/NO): NO